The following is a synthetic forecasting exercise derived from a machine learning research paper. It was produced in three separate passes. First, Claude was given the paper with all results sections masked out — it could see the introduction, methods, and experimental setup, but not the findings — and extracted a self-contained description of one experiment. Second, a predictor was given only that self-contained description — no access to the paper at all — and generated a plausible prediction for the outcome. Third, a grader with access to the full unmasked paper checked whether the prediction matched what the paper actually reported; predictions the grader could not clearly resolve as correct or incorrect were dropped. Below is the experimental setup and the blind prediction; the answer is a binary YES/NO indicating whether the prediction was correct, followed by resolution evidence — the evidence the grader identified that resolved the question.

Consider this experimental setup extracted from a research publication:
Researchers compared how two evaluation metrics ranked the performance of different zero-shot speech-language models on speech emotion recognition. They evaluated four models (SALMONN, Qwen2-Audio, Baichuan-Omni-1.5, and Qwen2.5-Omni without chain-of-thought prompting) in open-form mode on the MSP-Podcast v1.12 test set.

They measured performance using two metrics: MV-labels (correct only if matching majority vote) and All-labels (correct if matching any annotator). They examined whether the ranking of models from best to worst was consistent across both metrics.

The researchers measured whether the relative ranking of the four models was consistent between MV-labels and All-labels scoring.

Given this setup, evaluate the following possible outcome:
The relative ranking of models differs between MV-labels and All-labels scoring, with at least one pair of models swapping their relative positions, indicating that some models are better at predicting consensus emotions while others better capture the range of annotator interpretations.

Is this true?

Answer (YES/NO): NO